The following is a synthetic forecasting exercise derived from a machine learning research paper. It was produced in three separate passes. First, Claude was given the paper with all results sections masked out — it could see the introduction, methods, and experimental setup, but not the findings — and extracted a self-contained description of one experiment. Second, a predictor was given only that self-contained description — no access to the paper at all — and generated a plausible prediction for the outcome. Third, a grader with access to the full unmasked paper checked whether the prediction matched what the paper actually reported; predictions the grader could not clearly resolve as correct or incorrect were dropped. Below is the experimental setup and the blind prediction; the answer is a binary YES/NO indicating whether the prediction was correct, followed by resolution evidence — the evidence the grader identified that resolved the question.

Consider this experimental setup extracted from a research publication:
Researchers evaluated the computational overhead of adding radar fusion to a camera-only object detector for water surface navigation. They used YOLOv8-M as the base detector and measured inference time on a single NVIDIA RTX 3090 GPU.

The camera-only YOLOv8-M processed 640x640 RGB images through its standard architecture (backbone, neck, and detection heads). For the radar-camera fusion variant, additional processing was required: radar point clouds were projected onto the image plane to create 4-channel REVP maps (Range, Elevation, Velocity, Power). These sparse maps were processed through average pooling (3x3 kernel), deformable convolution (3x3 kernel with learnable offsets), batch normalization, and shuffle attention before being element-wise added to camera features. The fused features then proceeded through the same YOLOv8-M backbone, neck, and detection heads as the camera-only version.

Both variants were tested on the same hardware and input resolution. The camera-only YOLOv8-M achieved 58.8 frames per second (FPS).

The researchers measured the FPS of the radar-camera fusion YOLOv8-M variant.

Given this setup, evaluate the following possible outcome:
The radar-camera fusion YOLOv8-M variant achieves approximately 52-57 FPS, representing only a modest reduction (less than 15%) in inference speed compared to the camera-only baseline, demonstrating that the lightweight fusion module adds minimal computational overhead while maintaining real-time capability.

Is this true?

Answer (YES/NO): YES